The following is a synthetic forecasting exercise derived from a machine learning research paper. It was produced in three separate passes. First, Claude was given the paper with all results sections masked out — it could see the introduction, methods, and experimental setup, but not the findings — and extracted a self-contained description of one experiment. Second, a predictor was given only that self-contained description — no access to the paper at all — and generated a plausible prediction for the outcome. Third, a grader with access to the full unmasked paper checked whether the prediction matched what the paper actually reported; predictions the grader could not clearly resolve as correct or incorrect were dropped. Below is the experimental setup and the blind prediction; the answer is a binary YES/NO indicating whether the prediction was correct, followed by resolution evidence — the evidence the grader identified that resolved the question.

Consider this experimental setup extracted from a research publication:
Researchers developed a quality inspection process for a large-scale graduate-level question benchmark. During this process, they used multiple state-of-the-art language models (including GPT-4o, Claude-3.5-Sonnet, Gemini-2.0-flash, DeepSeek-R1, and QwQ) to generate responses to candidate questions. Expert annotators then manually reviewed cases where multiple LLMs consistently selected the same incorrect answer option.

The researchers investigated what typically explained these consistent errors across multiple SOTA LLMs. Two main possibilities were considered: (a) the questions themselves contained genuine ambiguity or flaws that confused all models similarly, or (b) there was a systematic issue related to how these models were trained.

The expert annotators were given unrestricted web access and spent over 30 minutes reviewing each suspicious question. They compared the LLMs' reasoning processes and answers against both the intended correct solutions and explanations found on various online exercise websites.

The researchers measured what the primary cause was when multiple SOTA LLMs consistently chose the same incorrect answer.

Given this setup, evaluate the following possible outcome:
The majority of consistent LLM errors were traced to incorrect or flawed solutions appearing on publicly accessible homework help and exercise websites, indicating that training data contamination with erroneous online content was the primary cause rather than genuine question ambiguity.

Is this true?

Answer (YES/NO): YES